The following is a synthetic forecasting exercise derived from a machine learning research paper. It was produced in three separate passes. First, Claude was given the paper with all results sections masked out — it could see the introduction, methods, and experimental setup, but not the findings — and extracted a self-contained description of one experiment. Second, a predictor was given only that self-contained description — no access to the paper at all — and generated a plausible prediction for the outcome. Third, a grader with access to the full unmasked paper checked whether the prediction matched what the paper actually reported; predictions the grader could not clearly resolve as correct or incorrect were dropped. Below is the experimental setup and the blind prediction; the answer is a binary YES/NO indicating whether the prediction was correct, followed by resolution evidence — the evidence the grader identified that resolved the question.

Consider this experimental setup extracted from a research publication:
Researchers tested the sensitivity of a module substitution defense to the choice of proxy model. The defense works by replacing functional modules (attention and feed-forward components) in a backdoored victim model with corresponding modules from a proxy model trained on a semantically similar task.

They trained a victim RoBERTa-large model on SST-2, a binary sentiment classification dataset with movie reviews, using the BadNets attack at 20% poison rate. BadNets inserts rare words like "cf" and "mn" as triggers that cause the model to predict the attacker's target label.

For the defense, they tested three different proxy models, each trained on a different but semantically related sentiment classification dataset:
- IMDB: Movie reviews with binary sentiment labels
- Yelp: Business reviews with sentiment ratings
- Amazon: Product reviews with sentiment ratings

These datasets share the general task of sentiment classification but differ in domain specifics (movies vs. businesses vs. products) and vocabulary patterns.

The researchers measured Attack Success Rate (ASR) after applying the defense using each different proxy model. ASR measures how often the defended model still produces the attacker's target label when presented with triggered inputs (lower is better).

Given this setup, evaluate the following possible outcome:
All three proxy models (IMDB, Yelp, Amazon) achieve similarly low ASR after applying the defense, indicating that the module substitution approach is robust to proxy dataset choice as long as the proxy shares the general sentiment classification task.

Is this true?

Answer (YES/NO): YES